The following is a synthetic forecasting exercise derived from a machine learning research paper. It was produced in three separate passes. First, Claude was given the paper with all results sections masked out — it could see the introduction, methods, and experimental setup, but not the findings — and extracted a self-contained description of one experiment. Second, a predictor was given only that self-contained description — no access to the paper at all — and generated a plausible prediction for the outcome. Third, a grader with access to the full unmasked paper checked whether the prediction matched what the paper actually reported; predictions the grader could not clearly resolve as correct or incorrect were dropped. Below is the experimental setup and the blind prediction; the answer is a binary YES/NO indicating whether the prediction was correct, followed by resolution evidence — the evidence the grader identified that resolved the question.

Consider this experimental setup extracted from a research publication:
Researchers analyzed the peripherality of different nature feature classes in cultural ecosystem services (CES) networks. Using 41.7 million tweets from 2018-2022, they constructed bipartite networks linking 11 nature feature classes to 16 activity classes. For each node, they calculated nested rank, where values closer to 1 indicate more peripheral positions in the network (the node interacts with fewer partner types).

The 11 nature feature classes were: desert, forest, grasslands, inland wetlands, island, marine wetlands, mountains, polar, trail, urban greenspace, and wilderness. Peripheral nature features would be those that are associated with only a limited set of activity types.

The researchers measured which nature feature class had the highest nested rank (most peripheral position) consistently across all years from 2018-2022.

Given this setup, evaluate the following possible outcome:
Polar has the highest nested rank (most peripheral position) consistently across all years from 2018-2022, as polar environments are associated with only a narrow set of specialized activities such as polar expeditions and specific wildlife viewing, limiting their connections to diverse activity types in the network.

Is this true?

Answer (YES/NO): YES